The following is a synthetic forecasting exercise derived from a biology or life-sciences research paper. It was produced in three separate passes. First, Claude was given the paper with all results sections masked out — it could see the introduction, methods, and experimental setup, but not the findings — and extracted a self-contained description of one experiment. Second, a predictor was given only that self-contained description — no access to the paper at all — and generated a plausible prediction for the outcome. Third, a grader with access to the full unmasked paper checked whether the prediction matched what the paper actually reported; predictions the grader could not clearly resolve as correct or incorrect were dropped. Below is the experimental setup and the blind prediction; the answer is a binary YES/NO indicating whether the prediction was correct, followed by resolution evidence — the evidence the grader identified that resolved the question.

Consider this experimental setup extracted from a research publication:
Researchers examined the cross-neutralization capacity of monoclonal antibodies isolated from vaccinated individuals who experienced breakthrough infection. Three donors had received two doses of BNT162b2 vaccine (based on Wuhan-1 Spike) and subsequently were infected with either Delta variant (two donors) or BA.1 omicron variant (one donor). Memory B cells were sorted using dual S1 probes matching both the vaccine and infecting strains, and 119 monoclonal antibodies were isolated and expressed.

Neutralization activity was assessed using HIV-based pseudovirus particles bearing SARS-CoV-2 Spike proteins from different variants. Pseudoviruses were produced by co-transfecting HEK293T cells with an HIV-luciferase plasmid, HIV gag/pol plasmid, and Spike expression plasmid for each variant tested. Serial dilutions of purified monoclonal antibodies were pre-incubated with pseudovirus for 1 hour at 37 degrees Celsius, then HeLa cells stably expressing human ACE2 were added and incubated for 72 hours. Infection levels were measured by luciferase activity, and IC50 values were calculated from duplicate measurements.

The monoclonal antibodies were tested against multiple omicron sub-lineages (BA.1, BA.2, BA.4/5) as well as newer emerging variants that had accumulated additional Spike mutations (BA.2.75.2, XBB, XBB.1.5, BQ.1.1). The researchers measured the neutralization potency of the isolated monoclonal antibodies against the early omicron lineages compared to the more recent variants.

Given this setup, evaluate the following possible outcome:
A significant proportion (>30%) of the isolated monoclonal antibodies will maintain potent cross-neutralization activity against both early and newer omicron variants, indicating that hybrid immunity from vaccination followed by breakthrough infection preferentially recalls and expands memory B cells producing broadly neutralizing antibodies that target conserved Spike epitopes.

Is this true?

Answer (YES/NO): NO